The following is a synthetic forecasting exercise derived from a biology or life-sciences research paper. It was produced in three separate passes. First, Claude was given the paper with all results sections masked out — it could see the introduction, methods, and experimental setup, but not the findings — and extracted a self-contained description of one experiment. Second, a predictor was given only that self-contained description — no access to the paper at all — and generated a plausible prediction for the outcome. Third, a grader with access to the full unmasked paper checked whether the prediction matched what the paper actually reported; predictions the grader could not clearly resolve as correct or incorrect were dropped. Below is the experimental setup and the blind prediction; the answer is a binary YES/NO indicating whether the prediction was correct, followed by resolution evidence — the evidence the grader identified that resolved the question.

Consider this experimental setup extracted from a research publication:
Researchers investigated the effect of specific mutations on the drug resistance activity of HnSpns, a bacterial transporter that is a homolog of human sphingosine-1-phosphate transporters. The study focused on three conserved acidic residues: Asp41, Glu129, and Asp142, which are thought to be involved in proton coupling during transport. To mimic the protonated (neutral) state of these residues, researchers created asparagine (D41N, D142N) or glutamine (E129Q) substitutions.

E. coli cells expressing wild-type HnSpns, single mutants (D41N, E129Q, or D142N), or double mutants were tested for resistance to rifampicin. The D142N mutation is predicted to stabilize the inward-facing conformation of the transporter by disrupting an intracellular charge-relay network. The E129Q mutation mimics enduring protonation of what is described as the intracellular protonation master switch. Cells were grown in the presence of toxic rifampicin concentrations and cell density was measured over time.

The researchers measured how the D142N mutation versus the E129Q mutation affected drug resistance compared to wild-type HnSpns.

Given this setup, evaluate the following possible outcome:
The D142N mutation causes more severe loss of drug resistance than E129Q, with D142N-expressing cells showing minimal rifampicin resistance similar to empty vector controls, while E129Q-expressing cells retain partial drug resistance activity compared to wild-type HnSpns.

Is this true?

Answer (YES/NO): NO